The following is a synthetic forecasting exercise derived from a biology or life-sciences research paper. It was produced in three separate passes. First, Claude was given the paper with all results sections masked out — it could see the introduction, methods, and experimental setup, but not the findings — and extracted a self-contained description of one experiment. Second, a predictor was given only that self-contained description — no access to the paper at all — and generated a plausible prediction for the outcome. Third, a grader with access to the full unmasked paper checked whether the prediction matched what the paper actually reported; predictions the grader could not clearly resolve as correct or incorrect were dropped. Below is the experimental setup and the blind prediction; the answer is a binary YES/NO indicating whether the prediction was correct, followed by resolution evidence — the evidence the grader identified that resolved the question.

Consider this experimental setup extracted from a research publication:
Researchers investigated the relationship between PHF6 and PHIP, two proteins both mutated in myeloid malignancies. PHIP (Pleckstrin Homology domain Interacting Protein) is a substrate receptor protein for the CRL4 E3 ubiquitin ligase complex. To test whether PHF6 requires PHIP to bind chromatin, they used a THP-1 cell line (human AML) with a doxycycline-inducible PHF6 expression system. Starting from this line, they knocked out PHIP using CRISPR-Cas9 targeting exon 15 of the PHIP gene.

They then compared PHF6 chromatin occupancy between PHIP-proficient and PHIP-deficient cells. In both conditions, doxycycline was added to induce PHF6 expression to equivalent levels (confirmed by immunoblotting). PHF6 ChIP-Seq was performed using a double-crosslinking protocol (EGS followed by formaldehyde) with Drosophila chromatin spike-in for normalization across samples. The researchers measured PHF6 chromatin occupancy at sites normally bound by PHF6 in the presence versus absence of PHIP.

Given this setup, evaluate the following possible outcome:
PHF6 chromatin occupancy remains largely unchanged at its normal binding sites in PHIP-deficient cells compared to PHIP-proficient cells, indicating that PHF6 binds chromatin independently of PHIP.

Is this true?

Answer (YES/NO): NO